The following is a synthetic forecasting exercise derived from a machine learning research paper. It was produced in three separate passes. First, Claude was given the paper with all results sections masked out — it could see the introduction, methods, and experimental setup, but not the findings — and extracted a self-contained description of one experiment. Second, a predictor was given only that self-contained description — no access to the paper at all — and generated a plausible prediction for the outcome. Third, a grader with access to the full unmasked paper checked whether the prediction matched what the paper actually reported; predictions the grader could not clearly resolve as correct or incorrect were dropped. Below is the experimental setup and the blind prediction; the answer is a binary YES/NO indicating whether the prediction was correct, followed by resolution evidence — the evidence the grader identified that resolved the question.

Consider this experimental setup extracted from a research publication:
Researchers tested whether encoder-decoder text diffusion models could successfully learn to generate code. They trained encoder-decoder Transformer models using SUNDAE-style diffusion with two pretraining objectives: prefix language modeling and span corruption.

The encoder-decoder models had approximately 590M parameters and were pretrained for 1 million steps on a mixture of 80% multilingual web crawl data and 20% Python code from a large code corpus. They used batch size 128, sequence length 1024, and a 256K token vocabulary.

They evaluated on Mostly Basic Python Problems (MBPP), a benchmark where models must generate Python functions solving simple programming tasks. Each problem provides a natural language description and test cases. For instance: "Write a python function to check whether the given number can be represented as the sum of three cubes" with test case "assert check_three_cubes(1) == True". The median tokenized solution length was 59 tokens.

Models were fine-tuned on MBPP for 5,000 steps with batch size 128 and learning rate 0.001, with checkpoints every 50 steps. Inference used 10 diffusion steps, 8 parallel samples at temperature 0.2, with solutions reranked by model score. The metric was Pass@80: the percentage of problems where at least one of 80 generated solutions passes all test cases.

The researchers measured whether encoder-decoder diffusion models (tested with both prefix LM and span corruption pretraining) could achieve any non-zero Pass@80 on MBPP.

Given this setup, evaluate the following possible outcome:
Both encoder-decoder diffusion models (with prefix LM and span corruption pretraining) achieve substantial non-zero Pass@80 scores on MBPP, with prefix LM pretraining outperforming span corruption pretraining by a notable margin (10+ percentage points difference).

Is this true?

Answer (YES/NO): NO